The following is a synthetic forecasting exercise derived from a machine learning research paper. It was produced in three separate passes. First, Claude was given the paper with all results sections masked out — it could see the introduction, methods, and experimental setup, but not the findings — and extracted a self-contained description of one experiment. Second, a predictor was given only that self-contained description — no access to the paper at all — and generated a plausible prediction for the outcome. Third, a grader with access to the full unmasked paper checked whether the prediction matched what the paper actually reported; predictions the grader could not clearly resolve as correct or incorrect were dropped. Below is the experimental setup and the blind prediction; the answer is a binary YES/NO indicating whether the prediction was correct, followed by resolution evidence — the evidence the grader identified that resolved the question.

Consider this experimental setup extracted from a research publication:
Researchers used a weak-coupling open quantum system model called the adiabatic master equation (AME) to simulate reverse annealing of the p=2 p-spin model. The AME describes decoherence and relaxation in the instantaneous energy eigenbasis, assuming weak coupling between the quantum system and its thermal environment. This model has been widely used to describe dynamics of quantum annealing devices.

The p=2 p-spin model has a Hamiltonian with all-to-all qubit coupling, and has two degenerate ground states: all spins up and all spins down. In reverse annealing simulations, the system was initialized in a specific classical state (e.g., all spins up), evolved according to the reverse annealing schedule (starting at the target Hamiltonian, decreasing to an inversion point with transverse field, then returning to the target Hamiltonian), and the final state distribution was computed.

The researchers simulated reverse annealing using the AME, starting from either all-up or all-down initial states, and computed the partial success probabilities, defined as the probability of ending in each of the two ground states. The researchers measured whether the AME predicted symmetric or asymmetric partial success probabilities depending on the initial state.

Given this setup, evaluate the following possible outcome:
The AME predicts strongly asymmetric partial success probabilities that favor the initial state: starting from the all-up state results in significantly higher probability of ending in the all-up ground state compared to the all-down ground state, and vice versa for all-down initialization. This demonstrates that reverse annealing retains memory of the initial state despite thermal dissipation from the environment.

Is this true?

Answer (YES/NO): NO